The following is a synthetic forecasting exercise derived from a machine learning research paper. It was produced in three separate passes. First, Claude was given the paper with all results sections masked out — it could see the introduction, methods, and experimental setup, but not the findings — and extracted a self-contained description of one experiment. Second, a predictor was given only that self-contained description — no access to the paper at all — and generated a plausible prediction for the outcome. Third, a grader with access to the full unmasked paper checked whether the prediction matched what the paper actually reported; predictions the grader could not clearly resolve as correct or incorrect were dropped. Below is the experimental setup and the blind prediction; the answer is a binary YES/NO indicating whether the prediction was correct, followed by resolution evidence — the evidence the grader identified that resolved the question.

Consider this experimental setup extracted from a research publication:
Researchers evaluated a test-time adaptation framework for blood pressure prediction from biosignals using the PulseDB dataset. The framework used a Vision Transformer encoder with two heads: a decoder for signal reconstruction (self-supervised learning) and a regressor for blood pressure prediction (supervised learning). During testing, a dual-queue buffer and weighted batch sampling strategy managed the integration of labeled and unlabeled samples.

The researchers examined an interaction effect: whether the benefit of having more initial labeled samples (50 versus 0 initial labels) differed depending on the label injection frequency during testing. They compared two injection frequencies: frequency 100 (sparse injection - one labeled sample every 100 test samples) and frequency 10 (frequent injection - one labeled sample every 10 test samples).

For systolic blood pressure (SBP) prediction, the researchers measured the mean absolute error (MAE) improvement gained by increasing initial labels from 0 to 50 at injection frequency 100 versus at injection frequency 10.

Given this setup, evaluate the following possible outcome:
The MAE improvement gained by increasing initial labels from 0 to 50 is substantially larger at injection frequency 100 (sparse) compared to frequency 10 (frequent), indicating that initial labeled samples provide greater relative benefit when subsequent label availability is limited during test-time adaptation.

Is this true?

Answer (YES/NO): YES